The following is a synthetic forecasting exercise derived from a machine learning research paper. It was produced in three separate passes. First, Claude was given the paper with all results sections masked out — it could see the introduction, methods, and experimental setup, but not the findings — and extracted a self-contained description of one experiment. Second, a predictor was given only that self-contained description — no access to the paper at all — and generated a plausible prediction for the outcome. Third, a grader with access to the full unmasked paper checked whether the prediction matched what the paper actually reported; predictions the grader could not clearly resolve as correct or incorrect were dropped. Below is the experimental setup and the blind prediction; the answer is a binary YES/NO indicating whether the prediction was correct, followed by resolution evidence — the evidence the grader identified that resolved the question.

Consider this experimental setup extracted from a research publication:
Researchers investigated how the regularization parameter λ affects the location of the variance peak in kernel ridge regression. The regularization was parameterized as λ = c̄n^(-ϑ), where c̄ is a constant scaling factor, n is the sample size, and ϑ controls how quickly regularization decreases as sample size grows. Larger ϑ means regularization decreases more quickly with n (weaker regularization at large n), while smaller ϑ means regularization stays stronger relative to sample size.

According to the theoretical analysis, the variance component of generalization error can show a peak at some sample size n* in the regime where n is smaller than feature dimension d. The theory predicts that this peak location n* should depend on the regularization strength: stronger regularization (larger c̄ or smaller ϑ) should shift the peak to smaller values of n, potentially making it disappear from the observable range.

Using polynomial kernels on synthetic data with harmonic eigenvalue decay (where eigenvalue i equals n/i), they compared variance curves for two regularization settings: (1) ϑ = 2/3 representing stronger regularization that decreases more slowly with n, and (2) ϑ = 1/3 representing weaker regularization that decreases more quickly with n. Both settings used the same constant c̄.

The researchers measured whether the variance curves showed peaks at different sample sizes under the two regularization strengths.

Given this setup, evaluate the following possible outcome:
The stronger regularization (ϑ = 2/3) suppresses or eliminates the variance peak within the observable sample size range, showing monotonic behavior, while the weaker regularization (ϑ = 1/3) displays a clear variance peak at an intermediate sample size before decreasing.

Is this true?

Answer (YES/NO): NO